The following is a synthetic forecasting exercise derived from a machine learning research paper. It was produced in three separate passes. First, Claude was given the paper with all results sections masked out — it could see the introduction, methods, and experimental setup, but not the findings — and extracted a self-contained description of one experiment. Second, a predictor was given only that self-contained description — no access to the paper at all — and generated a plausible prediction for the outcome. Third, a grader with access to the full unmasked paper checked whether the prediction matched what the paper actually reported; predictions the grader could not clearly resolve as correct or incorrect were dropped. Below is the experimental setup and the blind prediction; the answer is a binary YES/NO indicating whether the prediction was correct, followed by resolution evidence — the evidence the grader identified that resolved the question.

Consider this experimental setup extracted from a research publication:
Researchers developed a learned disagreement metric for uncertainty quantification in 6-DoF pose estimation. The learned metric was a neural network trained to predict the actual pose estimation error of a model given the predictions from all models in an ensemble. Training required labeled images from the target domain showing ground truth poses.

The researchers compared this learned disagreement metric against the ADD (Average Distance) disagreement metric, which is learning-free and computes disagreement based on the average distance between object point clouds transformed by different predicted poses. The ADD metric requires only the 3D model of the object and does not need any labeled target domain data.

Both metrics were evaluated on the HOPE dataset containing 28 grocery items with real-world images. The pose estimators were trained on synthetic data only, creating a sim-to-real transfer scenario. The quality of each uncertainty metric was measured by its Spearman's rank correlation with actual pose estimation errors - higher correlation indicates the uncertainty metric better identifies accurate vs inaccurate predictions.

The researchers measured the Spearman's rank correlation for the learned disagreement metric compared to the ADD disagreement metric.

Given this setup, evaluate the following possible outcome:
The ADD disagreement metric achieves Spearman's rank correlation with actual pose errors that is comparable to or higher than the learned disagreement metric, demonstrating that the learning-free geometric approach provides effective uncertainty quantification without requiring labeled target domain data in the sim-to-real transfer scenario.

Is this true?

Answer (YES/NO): YES